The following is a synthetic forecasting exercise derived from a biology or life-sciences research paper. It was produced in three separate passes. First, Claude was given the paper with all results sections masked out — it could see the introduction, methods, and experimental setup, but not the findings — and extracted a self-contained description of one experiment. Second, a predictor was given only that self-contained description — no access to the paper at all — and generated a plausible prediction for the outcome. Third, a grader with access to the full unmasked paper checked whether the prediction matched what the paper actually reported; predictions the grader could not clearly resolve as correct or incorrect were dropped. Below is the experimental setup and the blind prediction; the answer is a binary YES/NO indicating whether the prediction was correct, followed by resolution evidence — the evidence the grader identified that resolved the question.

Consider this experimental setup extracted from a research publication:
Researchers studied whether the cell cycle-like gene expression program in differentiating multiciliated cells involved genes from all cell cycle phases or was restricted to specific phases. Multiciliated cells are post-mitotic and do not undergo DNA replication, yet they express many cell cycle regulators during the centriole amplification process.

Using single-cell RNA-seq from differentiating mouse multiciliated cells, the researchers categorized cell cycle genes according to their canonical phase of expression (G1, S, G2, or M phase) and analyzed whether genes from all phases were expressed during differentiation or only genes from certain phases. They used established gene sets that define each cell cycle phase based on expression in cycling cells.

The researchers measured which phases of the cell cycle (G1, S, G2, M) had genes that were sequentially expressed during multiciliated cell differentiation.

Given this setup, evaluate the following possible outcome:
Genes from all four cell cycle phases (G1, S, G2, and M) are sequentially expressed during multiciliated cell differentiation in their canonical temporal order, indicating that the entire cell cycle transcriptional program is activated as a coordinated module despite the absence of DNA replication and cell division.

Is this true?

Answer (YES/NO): YES